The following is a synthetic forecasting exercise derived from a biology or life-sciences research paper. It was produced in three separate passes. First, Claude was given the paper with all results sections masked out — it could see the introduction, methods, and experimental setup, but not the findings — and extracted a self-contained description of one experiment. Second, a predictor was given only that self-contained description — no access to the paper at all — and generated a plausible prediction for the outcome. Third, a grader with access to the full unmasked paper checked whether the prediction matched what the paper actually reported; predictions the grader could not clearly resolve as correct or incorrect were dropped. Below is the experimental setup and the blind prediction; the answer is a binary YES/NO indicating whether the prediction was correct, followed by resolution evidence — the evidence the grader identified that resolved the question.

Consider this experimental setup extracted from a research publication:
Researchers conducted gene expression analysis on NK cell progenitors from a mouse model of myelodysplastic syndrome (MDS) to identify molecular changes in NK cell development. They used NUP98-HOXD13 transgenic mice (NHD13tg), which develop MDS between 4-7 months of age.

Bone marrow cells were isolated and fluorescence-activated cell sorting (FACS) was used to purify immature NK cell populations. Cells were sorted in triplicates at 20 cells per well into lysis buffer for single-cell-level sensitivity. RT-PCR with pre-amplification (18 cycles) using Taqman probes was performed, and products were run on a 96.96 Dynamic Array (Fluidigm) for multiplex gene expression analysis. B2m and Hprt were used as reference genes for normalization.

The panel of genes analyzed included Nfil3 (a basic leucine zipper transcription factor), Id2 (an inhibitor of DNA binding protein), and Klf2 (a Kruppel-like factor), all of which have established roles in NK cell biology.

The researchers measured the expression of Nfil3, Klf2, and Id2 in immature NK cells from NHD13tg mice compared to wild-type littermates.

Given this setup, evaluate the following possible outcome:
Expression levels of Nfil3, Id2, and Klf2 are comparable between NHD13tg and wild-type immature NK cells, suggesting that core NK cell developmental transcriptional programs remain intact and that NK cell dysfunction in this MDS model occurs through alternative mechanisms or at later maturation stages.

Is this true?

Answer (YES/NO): NO